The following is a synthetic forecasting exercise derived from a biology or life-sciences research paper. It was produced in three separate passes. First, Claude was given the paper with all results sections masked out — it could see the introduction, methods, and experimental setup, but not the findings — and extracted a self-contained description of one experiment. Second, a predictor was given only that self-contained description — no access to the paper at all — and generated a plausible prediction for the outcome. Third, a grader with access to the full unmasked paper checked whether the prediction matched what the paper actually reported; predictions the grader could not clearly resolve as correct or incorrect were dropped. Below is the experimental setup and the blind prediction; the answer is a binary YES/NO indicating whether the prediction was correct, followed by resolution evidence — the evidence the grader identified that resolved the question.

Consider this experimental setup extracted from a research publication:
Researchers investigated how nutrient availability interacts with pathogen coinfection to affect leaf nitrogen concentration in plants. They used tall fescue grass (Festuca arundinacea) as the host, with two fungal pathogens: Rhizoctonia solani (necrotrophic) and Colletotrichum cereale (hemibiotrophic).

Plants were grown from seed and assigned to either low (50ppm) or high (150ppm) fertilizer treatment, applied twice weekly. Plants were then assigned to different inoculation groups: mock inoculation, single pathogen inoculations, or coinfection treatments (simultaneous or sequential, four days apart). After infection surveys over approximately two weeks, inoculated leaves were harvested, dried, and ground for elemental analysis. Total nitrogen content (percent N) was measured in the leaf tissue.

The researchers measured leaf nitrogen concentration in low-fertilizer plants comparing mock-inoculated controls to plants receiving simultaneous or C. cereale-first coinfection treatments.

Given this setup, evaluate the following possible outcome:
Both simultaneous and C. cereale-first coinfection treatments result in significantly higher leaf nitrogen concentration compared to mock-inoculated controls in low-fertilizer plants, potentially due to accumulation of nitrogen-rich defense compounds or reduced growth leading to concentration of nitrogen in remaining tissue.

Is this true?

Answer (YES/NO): YES